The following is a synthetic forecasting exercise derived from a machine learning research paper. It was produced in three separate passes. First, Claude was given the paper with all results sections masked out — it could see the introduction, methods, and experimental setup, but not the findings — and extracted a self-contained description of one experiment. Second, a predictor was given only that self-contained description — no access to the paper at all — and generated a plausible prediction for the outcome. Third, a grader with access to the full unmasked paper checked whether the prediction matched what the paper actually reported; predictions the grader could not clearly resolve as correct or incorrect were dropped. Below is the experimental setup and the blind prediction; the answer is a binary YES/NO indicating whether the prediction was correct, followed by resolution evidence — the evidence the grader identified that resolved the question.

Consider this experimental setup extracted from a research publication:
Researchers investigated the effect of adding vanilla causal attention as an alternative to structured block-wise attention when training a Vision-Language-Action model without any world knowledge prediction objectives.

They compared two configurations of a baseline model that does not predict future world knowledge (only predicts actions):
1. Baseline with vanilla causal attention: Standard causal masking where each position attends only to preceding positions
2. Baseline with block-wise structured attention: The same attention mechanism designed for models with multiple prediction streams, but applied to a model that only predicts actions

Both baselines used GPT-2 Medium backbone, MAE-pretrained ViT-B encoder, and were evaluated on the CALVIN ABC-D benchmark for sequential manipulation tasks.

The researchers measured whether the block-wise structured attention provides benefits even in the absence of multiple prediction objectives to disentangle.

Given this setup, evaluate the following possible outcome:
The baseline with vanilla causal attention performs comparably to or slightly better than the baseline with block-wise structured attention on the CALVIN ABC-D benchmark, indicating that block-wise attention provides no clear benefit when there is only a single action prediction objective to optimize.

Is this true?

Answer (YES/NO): YES